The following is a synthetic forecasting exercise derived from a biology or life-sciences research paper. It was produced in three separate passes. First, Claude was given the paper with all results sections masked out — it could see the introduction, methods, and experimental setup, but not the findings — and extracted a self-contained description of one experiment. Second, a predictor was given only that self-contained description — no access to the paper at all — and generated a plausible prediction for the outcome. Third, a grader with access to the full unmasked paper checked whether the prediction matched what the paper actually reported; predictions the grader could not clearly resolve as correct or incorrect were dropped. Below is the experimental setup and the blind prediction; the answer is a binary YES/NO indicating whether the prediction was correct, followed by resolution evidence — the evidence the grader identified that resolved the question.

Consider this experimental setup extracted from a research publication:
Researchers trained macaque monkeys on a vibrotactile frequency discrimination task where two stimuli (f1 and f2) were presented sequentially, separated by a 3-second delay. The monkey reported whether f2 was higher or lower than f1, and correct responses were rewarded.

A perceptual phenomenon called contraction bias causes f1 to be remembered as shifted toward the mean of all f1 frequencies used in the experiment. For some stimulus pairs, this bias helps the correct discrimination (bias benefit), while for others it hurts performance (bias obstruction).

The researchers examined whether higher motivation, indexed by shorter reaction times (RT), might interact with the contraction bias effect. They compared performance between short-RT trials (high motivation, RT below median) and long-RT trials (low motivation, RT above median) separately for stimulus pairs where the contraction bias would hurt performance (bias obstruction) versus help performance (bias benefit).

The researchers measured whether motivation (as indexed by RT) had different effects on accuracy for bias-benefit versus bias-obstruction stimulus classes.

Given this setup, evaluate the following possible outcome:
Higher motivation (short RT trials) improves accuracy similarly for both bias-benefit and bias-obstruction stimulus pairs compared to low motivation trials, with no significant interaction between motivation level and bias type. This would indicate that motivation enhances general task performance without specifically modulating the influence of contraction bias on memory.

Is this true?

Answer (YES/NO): NO